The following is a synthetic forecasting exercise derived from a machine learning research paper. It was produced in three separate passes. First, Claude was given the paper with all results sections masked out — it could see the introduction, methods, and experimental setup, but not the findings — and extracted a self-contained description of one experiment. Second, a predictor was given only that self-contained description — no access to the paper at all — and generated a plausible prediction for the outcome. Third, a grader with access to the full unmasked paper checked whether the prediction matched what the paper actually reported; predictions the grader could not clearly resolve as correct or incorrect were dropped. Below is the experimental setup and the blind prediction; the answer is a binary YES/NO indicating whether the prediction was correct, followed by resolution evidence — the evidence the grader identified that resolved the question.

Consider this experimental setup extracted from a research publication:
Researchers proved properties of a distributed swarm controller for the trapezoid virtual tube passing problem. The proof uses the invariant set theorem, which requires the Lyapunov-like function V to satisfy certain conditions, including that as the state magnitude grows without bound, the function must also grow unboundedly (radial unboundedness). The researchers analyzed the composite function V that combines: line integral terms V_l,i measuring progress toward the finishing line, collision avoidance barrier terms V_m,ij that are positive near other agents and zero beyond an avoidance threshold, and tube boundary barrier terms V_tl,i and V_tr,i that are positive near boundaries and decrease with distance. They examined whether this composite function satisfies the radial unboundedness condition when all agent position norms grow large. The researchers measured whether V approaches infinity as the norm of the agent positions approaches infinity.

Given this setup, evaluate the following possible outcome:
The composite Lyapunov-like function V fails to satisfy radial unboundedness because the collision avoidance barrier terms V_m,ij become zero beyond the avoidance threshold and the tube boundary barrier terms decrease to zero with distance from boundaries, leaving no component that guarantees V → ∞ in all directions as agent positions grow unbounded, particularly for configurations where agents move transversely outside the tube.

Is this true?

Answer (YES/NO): NO